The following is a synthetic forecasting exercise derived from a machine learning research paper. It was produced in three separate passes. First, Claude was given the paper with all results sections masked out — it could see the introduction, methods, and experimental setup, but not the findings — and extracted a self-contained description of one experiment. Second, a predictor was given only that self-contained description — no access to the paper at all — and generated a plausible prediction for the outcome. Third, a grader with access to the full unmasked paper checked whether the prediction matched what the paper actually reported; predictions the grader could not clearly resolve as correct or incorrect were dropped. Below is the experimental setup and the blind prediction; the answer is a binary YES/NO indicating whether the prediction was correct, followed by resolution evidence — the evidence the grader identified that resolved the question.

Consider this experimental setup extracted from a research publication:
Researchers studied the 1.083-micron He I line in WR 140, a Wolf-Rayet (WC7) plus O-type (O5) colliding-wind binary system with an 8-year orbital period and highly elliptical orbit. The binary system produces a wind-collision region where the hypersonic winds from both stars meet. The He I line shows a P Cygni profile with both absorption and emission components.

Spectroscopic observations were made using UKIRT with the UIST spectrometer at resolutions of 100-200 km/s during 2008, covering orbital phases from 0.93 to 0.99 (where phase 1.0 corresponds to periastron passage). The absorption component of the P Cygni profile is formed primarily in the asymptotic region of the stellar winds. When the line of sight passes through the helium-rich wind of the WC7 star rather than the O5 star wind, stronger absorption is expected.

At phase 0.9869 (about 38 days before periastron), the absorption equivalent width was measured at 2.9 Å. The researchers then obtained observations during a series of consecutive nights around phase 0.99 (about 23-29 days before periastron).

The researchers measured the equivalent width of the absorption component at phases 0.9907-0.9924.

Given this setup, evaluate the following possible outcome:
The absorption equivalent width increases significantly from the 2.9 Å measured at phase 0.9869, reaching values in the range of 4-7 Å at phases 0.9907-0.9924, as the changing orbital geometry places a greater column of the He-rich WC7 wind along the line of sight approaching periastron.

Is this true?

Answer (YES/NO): NO